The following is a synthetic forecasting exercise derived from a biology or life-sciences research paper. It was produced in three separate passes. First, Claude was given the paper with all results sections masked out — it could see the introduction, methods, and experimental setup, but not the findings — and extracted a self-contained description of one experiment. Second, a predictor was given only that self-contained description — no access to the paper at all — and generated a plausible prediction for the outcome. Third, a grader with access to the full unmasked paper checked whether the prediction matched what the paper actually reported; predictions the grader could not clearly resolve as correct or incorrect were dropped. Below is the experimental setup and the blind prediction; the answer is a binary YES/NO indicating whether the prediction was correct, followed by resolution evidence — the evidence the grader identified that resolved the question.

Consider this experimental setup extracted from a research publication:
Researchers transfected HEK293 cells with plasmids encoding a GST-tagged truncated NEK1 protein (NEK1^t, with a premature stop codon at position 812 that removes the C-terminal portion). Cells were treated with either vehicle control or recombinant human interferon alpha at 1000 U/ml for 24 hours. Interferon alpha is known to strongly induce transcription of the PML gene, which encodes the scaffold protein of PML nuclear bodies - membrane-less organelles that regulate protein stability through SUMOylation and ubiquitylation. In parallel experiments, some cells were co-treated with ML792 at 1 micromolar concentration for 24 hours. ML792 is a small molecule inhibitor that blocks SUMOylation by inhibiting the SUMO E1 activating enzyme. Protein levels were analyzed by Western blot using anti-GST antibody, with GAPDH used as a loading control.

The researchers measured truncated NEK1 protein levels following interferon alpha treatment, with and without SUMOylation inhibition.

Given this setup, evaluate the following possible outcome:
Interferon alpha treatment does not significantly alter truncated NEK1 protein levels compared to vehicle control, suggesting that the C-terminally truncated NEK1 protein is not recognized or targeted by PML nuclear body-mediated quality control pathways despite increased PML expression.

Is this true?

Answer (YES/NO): NO